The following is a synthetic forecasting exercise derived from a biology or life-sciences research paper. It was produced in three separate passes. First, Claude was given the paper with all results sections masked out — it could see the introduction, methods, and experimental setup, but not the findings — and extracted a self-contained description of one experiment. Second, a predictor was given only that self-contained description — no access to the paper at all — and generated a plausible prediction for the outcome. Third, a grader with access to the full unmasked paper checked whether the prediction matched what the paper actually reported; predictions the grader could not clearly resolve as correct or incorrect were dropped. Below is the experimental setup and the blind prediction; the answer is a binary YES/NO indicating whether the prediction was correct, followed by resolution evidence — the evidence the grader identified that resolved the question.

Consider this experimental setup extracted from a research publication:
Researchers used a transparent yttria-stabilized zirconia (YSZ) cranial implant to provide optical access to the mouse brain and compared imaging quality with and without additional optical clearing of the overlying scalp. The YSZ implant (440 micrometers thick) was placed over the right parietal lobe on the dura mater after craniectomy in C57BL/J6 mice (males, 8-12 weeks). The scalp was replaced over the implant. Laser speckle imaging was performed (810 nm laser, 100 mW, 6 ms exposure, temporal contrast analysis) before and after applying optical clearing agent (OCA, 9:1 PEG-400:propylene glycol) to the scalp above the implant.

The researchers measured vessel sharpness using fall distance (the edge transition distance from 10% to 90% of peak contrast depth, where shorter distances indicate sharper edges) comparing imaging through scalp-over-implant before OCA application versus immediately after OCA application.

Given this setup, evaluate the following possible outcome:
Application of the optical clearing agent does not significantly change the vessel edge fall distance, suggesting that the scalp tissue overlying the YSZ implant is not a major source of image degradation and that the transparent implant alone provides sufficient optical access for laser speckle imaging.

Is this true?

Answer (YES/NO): NO